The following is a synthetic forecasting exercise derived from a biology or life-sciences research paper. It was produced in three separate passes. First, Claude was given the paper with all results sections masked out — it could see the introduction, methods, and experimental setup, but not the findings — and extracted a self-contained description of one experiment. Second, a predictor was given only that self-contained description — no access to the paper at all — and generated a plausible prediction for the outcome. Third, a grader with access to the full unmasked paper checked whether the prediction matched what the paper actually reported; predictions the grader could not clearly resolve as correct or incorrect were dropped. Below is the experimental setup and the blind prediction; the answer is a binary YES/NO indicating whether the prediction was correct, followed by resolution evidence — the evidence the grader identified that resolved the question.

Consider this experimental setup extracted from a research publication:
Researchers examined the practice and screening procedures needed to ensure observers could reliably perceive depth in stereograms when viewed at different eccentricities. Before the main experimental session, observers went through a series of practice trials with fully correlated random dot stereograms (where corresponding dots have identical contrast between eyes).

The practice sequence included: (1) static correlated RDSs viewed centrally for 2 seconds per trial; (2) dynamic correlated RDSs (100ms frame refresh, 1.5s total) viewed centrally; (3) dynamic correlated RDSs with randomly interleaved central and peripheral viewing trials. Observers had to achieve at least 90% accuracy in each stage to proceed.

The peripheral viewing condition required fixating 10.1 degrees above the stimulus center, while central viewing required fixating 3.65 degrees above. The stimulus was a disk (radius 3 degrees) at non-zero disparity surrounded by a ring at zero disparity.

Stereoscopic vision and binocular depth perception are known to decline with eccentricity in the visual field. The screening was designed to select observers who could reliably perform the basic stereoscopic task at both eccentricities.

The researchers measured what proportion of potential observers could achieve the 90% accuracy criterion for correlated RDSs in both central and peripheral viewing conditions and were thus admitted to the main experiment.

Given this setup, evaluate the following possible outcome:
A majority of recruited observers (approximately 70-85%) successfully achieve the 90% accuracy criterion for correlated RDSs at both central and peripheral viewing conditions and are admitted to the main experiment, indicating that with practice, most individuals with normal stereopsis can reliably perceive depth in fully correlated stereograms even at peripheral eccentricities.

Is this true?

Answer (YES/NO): NO